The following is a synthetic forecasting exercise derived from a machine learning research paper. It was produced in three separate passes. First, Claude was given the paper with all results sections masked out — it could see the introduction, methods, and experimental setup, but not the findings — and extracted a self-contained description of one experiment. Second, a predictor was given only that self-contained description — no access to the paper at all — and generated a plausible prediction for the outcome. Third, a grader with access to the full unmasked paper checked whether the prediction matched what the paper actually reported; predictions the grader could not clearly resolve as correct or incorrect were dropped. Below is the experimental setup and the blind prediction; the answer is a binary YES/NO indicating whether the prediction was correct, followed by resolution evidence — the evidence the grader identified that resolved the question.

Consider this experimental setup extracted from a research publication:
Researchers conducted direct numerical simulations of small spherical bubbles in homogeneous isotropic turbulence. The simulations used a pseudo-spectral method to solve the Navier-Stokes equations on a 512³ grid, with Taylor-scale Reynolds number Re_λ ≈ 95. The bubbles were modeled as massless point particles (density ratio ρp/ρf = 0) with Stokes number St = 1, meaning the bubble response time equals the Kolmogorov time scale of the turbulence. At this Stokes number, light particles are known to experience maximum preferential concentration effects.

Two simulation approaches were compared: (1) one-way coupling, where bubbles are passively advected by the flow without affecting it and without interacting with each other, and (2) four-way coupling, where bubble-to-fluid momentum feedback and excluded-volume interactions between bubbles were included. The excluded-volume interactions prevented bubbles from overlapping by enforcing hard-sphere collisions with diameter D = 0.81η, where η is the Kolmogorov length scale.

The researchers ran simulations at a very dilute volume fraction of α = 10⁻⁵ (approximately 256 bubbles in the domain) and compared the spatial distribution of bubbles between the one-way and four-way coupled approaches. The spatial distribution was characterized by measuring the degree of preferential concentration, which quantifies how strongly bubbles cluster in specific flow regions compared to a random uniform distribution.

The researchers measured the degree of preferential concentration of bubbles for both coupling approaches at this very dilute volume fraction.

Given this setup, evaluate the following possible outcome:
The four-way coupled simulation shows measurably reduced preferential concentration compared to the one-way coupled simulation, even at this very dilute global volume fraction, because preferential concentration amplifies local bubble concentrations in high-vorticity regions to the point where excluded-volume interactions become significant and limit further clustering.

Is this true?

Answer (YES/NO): NO